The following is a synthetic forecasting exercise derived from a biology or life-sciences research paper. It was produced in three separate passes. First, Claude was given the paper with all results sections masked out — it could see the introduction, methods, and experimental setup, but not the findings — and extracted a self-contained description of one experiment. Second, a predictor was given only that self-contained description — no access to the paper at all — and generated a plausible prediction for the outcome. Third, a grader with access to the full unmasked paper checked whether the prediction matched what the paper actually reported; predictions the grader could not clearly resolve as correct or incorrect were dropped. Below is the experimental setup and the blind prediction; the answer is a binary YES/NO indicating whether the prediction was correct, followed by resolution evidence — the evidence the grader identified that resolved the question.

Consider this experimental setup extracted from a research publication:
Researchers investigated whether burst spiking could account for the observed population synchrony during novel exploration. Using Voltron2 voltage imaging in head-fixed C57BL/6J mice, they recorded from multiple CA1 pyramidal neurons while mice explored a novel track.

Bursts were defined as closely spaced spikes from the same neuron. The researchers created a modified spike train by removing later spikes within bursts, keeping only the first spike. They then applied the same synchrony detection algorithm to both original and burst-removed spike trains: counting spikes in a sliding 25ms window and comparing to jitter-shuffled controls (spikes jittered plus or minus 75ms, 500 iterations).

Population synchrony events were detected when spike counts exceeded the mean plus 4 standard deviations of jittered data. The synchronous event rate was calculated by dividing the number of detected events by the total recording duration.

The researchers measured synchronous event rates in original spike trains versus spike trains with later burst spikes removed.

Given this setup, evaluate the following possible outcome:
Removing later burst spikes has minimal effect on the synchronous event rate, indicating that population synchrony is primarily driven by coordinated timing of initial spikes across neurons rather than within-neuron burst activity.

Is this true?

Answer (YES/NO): YES